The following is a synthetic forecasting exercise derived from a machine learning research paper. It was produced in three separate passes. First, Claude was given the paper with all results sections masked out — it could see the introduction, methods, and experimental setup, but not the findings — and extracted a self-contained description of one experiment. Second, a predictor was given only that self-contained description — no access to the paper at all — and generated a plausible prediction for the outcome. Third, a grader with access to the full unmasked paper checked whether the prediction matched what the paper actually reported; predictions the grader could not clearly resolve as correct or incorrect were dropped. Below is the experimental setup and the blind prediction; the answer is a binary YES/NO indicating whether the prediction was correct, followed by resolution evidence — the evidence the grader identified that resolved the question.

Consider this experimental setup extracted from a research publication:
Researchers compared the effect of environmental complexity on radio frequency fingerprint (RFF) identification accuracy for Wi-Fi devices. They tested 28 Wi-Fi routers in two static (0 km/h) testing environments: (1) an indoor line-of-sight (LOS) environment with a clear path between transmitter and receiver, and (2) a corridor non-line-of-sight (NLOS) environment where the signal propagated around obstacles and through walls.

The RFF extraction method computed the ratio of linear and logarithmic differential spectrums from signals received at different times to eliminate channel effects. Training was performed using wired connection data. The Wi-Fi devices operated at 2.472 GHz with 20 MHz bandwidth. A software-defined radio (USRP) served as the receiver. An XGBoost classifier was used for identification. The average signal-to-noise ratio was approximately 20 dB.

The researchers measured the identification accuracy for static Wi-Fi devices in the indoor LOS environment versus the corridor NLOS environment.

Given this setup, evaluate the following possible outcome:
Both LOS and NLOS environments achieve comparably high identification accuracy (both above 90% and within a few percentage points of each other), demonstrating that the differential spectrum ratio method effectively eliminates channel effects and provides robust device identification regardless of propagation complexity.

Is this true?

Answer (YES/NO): NO